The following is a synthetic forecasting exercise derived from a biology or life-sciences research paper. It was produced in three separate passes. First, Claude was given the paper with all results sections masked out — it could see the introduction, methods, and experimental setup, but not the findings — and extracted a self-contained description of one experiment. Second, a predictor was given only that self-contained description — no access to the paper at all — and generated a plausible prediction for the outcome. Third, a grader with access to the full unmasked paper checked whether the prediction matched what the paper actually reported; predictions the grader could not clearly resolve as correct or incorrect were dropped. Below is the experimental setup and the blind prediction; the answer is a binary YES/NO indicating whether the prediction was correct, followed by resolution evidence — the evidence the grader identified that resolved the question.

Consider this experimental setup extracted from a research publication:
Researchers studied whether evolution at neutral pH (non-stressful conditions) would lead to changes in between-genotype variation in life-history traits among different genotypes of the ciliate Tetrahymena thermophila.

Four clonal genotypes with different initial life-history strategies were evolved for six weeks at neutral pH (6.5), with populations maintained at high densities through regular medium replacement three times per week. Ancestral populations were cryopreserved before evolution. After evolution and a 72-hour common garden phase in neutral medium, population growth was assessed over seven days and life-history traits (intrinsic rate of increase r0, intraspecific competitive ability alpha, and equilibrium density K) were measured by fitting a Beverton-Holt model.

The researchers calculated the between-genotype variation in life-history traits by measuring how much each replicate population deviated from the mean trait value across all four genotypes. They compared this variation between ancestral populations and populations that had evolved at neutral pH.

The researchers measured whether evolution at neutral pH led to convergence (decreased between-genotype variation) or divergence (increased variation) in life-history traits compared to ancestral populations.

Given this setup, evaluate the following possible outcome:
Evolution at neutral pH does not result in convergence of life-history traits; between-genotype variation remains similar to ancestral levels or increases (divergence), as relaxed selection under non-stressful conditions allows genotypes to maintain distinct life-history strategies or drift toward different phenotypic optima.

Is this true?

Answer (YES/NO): YES